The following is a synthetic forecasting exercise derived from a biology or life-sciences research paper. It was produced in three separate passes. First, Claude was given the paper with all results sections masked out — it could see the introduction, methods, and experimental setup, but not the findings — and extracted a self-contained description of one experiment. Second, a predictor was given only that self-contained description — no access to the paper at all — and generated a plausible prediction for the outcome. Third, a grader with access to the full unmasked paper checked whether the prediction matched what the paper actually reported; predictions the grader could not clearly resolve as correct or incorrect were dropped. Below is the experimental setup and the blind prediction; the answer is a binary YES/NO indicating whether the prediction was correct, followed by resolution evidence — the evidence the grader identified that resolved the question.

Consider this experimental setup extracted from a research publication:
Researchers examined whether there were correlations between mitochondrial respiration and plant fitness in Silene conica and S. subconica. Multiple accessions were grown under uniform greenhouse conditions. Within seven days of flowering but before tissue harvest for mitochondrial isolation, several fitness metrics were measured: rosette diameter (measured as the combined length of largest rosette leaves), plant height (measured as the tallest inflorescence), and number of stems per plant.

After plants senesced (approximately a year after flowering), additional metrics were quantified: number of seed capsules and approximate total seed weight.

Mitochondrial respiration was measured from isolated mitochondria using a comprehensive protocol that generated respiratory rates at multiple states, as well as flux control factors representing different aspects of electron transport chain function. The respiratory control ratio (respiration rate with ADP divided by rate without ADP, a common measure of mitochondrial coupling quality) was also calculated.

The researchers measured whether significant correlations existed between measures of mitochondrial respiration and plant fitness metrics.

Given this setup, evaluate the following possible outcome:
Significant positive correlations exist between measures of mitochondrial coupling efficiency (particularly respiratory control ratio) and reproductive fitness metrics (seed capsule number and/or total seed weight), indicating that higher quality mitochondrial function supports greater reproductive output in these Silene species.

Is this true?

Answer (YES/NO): NO